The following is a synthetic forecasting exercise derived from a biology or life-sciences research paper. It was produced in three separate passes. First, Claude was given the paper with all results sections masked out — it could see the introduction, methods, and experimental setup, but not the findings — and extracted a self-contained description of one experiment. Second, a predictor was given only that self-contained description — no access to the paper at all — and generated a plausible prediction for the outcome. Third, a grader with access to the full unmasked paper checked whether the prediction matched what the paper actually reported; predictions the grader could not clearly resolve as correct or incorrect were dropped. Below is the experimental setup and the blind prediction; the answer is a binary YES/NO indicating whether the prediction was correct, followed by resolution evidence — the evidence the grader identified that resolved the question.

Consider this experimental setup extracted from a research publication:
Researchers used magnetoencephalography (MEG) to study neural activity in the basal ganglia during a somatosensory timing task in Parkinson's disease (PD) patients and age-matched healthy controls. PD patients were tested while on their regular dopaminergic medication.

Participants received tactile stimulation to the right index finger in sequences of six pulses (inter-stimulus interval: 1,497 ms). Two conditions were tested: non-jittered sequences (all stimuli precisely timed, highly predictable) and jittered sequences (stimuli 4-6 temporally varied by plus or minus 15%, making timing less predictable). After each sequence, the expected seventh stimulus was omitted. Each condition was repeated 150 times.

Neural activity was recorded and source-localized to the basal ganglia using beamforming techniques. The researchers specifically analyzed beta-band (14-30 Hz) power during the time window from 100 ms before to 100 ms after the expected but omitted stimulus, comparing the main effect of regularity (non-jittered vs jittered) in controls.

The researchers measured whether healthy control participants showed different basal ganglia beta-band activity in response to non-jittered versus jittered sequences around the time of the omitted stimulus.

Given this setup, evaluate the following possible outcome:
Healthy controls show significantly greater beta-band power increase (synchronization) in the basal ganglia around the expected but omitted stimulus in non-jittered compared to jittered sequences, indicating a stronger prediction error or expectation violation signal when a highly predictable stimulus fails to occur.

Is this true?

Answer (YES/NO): YES